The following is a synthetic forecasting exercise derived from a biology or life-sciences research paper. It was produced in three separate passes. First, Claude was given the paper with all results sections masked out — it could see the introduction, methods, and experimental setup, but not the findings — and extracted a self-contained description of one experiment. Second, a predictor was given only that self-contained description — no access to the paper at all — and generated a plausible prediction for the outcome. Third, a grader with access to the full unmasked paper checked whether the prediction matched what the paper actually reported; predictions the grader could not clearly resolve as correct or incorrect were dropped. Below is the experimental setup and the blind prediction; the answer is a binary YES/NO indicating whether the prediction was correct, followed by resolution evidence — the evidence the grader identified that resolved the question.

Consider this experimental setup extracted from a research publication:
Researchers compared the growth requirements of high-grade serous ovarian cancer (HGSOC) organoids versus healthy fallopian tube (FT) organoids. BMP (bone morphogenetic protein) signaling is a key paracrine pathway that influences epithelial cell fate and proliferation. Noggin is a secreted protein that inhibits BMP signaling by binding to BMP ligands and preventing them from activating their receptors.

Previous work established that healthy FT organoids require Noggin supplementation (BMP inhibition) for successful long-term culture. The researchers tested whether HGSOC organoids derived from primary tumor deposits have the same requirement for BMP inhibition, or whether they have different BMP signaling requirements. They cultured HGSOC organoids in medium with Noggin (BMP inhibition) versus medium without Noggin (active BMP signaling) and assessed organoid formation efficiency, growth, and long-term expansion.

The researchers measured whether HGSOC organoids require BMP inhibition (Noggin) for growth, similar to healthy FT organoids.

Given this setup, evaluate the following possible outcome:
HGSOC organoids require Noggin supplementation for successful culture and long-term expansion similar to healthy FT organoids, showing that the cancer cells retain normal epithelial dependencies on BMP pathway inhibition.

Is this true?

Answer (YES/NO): NO